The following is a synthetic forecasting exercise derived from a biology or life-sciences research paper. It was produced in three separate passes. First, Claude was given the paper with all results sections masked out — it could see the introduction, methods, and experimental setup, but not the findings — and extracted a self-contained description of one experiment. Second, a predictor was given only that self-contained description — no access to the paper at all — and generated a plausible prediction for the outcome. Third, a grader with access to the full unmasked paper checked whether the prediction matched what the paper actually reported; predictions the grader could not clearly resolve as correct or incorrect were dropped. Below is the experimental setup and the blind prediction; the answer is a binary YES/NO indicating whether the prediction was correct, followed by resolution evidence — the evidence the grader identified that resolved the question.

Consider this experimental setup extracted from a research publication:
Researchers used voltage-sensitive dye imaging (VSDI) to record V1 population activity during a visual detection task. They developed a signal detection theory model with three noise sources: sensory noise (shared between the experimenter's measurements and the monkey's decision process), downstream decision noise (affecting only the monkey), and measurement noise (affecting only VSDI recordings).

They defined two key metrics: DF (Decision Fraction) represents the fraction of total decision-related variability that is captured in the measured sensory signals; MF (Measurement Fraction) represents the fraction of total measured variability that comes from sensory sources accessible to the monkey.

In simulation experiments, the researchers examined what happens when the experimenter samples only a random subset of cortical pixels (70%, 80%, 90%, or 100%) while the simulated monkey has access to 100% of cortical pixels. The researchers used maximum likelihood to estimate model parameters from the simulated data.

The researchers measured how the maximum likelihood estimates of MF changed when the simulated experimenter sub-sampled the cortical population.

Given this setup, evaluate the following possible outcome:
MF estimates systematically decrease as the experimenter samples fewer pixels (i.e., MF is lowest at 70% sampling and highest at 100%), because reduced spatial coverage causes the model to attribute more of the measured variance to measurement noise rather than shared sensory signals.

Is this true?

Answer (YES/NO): YES